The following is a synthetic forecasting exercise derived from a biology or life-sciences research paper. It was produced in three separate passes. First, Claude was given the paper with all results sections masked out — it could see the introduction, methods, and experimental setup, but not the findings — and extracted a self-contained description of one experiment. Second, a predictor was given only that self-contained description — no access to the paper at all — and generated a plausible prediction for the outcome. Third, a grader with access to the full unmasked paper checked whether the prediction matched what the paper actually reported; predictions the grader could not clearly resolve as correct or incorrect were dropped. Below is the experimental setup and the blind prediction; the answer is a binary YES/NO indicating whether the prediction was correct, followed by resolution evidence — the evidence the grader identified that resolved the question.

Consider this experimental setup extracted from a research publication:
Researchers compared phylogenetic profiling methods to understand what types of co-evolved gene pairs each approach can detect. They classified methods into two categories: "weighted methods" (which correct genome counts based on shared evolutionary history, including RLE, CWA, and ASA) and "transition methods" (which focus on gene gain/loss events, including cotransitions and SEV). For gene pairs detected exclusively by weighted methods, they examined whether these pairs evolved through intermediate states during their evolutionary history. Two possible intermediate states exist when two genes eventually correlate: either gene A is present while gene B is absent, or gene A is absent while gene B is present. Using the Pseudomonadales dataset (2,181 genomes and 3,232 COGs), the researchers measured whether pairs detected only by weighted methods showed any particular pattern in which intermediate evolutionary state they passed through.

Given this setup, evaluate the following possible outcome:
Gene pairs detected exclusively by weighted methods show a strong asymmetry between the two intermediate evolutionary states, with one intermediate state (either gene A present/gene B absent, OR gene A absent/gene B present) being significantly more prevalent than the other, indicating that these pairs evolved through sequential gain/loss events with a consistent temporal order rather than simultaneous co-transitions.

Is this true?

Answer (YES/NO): YES